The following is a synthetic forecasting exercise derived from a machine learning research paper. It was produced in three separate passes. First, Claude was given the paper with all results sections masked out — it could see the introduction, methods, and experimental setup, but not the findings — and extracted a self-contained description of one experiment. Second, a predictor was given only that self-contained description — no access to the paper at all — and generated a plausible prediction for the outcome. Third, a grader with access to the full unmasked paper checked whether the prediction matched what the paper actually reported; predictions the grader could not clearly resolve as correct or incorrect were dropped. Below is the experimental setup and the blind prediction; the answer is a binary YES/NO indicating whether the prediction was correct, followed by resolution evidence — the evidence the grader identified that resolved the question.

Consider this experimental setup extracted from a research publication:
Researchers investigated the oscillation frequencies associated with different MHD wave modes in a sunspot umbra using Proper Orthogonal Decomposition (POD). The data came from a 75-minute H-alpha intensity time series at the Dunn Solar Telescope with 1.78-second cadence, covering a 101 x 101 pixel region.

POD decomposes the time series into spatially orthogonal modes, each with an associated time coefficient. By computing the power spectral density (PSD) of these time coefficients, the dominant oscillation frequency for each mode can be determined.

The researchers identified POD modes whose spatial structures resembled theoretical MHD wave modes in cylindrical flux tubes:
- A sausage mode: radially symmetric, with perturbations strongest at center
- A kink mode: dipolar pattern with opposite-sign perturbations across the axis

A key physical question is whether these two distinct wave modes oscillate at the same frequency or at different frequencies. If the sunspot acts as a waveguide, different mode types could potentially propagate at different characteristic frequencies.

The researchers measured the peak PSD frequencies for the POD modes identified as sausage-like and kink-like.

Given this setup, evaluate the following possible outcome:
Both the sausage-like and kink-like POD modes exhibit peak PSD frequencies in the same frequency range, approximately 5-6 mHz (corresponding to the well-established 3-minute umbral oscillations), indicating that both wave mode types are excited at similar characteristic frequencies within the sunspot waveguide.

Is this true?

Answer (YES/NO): NO